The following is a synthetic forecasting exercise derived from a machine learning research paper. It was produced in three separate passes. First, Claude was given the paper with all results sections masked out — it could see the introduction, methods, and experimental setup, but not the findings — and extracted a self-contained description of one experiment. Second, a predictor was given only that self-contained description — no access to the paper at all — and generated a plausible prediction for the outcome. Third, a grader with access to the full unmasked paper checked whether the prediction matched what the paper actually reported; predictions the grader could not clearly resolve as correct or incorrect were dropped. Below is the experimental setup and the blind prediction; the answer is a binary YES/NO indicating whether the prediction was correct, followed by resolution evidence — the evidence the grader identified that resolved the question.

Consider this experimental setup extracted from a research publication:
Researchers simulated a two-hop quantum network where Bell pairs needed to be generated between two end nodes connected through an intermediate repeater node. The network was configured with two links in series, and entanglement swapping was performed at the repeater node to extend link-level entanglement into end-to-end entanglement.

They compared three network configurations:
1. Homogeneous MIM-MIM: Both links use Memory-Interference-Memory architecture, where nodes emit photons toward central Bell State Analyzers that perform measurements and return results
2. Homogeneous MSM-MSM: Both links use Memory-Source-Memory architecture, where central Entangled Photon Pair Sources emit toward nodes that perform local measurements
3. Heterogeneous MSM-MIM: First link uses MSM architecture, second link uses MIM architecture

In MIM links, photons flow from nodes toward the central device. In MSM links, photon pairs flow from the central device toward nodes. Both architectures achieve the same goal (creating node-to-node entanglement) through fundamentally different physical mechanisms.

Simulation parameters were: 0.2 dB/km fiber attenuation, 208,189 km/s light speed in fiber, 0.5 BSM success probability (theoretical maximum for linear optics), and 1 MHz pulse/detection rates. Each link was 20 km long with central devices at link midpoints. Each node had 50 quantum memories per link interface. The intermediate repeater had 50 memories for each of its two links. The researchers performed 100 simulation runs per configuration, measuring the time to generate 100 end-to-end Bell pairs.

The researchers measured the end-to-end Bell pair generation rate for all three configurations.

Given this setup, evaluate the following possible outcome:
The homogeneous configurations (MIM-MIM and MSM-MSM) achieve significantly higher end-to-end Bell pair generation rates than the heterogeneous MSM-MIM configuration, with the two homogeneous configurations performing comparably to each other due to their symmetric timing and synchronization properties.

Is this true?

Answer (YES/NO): NO